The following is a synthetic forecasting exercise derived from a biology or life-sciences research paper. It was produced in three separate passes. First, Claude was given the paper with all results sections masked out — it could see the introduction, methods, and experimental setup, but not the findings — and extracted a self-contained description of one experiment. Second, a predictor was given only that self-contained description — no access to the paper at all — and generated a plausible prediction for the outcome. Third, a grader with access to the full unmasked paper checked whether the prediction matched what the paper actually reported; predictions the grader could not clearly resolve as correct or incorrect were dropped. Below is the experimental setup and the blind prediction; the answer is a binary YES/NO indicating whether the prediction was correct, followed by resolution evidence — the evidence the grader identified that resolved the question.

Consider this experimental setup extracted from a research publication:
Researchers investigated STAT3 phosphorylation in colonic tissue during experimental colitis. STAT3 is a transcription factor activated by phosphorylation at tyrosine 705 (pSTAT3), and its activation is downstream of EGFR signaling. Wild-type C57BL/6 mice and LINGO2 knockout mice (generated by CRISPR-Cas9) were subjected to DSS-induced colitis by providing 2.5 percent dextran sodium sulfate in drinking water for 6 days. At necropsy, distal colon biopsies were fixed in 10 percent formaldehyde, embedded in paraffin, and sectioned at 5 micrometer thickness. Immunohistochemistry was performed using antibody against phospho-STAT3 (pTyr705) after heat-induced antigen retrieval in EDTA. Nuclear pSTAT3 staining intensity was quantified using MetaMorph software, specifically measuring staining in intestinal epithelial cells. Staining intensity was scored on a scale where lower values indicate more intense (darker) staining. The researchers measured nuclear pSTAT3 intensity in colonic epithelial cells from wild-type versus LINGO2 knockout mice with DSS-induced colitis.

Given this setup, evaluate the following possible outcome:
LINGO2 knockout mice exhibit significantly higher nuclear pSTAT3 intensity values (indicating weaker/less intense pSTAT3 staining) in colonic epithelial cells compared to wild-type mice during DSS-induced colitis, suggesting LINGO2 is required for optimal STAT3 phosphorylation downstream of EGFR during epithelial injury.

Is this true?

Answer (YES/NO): NO